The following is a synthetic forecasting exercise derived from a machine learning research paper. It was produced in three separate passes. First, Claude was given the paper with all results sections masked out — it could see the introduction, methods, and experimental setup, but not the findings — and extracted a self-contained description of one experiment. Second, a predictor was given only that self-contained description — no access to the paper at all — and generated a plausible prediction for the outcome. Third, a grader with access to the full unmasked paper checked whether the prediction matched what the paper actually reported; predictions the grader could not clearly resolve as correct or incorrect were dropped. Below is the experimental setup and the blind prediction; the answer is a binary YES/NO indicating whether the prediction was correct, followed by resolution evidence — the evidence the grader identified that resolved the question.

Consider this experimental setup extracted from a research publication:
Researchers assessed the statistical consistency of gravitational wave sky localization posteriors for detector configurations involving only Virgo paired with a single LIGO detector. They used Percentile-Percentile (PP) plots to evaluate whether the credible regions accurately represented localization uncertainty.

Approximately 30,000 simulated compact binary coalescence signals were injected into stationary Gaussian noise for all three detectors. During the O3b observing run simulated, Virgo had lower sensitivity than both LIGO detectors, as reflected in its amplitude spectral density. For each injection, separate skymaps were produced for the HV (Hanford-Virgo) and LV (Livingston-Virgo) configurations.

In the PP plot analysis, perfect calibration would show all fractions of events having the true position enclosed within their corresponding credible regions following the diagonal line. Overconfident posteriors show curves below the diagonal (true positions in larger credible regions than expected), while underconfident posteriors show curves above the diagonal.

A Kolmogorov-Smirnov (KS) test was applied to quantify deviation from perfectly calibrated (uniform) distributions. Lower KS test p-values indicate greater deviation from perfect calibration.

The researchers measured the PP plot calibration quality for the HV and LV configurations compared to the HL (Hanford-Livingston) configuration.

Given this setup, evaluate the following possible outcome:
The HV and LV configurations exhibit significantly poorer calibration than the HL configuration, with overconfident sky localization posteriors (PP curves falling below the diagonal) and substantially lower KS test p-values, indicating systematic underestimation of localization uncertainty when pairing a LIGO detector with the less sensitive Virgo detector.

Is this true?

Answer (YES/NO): NO